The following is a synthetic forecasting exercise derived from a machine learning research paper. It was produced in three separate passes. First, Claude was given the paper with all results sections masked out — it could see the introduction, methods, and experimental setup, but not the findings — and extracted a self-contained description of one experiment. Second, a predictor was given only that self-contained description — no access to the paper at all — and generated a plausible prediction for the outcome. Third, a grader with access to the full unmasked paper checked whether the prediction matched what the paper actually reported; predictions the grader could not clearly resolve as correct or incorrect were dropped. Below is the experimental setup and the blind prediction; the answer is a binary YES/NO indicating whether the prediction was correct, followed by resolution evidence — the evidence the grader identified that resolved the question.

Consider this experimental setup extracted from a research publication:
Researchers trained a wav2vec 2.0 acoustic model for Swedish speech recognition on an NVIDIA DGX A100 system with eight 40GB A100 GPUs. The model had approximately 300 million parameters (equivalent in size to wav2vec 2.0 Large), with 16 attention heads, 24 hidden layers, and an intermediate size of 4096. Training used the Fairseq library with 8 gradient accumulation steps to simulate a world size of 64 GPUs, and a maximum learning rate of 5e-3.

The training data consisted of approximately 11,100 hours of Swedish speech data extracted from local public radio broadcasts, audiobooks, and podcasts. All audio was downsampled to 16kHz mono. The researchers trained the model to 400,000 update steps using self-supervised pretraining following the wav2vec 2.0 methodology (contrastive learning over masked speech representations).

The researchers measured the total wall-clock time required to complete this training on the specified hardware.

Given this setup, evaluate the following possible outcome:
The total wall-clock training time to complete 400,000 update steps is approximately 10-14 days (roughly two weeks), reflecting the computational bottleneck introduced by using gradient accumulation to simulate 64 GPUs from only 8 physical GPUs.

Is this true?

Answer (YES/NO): NO